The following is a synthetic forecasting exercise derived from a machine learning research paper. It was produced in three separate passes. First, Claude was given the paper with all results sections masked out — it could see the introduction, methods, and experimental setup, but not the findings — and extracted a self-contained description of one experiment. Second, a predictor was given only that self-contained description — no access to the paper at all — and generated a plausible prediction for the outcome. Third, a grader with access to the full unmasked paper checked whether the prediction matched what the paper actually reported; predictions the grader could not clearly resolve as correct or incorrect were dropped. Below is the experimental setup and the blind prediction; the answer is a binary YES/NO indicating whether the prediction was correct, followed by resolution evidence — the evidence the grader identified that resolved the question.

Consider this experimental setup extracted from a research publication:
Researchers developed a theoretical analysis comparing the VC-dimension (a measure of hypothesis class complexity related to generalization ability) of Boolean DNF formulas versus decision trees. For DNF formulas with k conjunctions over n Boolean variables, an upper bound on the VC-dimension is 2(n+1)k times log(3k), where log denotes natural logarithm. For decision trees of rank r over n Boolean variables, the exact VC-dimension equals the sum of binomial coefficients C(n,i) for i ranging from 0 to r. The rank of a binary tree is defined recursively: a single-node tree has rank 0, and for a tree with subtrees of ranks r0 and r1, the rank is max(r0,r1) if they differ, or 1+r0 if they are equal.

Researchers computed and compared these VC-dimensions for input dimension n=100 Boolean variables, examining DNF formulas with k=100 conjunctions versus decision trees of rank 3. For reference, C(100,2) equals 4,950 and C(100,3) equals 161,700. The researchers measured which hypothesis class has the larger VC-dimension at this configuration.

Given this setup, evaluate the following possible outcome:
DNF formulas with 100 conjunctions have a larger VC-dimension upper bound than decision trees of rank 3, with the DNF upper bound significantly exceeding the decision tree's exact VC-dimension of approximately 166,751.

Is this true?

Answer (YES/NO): NO